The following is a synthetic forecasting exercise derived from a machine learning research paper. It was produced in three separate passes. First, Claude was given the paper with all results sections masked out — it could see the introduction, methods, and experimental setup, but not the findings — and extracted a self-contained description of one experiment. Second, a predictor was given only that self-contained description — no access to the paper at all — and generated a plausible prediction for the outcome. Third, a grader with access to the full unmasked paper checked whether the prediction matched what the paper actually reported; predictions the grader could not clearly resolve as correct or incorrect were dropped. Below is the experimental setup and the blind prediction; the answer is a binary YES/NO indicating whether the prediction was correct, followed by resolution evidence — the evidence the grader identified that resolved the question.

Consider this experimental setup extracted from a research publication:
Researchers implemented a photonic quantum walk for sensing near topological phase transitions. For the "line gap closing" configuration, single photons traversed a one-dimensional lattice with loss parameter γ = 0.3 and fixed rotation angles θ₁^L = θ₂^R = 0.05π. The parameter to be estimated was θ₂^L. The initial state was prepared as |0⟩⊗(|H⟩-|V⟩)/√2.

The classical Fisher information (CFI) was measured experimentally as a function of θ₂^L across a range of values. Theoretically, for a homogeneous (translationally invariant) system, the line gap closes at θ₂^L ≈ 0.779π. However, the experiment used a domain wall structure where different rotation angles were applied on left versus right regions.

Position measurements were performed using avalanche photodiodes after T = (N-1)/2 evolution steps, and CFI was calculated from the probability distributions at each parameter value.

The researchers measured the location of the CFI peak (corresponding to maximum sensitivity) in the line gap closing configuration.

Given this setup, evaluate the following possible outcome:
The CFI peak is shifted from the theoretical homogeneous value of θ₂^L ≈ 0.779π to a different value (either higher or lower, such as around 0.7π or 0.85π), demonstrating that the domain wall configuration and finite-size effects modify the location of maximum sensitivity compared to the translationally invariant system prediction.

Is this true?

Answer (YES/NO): YES